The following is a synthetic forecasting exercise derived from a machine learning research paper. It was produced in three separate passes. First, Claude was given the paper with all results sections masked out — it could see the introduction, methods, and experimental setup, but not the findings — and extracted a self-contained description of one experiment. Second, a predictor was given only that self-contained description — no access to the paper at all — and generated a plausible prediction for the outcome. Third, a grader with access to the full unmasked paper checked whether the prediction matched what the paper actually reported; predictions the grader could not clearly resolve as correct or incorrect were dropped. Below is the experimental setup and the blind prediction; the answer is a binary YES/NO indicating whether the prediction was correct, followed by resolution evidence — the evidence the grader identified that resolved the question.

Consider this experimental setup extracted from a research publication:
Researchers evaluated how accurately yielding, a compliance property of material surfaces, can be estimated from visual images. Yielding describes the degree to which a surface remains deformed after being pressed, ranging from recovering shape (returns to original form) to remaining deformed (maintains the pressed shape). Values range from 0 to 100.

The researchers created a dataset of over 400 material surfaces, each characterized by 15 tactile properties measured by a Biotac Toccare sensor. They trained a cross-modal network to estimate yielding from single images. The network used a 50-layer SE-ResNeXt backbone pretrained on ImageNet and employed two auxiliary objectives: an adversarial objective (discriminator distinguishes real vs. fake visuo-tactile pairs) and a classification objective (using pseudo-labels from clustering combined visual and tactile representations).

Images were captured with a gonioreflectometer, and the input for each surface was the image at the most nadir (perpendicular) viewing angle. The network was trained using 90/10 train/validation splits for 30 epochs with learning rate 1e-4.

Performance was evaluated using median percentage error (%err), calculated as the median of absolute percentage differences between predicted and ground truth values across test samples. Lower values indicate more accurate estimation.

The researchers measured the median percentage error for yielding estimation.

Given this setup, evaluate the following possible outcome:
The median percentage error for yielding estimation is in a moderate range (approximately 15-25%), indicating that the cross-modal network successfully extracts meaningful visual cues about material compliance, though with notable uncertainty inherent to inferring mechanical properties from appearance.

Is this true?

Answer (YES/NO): YES